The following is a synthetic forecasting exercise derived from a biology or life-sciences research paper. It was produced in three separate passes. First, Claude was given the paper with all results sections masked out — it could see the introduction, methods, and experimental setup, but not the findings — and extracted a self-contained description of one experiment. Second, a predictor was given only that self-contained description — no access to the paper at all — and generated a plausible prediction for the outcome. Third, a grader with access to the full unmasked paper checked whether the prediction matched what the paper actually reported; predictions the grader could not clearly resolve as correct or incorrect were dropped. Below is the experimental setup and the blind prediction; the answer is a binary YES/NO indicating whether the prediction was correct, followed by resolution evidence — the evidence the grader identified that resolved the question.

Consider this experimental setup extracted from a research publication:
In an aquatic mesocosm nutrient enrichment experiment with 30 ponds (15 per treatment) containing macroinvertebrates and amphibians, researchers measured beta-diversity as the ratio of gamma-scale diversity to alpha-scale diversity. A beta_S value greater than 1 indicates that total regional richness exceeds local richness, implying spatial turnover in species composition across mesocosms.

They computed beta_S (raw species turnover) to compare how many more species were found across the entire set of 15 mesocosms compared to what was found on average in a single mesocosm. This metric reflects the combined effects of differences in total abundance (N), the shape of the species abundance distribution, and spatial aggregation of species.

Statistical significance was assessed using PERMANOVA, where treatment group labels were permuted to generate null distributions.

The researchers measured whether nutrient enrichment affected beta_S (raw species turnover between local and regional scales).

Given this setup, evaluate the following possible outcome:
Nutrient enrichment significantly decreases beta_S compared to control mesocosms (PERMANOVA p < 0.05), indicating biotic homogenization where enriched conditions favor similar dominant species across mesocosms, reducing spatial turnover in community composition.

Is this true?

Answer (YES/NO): NO